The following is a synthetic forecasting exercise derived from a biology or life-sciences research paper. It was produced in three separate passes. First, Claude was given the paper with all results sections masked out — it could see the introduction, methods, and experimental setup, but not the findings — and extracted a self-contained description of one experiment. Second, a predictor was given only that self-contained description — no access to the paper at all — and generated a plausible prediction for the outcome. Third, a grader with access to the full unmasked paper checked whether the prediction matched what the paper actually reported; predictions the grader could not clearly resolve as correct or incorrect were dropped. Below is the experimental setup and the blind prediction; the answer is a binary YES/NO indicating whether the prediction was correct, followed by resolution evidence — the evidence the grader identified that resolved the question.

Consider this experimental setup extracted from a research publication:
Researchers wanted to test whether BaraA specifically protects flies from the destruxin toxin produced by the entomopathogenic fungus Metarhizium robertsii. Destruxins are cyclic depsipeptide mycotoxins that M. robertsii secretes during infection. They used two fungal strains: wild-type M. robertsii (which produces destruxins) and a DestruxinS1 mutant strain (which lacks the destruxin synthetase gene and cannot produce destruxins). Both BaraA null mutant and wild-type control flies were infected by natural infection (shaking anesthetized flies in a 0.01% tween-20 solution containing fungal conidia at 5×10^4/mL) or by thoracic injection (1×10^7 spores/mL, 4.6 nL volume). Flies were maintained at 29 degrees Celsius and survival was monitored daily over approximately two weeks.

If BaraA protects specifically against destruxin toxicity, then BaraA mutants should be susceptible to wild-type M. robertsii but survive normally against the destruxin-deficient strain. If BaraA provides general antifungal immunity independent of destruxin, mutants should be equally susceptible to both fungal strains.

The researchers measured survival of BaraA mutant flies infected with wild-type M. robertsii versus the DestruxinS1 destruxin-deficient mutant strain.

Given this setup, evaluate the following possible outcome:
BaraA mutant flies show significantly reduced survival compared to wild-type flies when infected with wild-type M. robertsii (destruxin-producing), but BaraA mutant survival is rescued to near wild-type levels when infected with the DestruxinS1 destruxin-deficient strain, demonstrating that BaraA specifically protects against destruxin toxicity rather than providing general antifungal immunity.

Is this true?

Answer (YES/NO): YES